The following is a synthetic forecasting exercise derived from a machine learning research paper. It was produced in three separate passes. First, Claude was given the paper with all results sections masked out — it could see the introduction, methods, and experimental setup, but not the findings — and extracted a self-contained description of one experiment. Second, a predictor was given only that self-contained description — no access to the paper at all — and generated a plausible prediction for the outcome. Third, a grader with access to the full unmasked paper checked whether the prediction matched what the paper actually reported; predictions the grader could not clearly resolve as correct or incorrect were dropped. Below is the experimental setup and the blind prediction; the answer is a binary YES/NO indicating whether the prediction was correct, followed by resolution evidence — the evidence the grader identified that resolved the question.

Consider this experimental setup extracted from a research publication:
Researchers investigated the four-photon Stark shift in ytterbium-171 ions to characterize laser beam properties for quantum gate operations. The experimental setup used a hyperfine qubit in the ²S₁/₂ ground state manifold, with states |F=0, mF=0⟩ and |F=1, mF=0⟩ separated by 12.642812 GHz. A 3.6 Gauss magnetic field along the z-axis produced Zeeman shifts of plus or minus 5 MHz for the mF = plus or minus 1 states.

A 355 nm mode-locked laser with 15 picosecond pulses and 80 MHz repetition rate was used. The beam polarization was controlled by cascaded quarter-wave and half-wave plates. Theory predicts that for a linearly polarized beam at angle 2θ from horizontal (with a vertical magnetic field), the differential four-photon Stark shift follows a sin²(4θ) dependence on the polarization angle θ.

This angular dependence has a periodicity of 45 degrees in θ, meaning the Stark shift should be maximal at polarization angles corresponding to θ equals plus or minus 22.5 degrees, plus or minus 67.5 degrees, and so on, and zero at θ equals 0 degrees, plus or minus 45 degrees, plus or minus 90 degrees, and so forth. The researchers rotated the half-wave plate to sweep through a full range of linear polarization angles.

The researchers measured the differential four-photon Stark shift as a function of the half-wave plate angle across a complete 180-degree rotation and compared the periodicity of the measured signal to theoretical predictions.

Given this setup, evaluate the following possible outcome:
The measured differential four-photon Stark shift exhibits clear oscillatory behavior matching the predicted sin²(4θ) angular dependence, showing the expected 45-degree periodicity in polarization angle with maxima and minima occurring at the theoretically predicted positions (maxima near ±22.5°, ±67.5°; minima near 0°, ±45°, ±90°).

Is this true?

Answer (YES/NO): NO